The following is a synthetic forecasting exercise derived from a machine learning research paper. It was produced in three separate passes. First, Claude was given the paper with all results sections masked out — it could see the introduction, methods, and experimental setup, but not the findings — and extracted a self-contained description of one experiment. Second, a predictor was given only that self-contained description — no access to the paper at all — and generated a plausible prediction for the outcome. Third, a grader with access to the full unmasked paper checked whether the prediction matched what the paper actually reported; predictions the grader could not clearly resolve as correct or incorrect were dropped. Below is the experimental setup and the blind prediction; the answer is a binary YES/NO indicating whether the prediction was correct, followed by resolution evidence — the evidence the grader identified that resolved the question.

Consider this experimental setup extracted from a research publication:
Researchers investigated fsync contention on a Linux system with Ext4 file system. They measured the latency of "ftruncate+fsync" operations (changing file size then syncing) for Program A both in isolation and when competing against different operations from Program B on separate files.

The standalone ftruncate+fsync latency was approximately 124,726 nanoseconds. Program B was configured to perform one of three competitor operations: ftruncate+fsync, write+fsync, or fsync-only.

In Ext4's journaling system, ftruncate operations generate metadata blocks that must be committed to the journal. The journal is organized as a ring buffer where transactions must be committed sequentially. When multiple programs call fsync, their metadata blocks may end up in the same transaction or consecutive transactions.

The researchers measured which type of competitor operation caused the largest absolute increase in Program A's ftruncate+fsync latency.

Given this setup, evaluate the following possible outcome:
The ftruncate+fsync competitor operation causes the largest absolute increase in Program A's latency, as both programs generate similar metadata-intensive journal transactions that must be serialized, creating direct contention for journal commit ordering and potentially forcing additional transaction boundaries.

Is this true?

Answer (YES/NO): YES